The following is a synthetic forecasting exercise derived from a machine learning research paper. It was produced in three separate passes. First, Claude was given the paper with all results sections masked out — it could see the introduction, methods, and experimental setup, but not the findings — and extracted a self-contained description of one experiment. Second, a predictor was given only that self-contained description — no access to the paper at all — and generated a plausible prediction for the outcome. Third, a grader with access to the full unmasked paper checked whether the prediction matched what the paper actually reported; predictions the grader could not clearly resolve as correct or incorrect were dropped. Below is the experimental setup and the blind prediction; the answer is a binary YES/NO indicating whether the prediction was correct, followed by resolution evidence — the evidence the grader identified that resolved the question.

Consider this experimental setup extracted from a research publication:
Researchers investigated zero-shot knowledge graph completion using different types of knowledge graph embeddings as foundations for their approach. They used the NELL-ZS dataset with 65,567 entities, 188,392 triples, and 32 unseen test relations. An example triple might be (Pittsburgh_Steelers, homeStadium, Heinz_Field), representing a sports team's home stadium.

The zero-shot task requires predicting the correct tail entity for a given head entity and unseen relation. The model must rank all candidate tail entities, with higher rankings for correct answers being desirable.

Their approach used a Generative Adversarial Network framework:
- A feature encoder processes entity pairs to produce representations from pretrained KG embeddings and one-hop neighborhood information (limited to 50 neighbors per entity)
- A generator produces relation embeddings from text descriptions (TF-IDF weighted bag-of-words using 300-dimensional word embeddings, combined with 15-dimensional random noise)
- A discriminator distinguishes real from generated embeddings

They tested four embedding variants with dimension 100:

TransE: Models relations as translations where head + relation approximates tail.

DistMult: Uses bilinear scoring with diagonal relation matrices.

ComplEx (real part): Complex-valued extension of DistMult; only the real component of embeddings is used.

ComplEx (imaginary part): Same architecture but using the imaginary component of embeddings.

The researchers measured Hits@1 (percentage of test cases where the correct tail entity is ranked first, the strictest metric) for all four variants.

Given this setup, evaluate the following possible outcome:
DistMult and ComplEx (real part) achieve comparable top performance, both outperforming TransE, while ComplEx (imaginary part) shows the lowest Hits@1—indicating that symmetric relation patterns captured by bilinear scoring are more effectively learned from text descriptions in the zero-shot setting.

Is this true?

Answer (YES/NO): NO